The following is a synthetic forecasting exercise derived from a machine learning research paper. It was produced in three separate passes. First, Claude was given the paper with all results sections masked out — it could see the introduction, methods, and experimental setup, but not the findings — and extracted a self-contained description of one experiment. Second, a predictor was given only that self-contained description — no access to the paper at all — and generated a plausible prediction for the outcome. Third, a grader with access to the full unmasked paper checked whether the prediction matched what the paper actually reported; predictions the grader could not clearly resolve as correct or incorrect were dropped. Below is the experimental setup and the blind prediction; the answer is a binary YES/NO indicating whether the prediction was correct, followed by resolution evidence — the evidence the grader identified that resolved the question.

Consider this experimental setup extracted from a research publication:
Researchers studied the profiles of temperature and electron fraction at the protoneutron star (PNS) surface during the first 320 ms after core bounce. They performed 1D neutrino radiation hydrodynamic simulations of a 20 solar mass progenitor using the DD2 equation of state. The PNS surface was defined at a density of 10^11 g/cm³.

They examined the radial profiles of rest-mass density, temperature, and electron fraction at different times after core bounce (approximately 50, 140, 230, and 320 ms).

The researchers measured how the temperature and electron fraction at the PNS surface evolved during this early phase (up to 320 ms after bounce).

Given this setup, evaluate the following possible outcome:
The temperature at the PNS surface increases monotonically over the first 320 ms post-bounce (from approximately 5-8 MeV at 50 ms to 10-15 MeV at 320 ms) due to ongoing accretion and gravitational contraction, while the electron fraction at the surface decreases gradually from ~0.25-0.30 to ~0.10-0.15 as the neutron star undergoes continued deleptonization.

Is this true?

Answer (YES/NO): NO